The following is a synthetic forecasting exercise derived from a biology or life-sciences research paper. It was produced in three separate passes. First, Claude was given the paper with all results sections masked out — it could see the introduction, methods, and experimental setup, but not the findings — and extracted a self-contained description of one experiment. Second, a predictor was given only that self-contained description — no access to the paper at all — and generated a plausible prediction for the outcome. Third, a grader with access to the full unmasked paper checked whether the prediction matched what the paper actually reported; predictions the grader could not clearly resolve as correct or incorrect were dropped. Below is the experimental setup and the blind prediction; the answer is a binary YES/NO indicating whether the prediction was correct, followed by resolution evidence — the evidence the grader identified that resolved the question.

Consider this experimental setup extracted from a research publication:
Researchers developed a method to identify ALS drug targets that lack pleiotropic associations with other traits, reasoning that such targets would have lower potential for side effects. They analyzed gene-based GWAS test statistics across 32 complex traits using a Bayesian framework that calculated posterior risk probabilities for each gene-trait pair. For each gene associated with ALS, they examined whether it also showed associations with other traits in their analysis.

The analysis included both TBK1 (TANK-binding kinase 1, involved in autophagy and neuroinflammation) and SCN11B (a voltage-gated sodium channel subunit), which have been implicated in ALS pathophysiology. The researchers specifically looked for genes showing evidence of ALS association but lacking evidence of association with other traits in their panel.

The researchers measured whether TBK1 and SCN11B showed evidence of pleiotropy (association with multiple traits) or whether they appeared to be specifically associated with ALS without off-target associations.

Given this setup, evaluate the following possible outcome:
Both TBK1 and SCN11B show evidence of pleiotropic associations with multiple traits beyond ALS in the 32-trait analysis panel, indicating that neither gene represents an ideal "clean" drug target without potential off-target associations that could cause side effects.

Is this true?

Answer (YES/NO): NO